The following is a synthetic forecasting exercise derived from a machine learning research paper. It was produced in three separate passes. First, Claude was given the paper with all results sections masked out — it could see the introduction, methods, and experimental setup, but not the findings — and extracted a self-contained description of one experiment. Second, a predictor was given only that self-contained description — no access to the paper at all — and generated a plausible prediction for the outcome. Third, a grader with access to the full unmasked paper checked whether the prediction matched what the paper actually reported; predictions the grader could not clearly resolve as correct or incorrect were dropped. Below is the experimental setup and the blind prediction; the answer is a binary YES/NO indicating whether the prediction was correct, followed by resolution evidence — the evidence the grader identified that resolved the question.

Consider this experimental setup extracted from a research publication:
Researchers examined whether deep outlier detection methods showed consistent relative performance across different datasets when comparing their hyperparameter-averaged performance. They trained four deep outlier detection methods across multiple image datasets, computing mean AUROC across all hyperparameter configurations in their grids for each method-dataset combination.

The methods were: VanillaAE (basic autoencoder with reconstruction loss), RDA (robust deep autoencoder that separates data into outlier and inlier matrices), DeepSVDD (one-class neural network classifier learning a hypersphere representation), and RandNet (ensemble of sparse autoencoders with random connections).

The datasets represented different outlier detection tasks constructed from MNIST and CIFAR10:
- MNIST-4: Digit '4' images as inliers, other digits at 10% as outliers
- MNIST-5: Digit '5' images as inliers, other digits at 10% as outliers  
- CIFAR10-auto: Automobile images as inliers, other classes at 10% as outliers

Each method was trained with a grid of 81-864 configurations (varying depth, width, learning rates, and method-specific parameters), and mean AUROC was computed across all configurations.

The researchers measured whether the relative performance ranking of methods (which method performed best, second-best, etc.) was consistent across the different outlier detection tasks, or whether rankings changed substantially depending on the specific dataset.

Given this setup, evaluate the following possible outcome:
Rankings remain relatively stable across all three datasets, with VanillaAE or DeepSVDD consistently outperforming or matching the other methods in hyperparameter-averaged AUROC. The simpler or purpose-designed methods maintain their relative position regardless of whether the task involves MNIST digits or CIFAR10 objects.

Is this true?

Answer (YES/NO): NO